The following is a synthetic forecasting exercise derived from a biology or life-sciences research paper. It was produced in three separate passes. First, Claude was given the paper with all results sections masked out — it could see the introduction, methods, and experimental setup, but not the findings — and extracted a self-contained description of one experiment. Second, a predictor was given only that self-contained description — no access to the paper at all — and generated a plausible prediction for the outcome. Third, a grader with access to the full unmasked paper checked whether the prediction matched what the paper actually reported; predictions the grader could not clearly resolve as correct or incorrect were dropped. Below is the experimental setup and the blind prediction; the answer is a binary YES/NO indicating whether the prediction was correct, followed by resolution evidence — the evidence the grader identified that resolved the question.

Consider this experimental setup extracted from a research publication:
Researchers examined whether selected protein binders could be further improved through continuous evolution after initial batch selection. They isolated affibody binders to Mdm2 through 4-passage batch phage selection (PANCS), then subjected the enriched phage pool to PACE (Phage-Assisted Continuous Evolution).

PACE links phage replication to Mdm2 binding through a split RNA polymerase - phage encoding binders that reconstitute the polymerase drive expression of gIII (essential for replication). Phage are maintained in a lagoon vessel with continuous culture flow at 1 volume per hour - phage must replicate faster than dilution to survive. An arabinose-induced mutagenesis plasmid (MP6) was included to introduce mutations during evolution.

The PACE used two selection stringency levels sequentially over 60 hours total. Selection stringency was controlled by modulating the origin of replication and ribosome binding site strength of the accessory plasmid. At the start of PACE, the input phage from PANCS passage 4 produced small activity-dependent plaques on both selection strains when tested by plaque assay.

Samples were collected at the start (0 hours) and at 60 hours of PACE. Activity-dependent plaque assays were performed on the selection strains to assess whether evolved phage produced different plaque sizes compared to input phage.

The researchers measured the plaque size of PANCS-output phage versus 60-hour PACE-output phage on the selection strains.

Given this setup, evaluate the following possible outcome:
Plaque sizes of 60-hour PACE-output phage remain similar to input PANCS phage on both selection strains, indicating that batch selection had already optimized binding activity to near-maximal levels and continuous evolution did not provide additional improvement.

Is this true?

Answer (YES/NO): NO